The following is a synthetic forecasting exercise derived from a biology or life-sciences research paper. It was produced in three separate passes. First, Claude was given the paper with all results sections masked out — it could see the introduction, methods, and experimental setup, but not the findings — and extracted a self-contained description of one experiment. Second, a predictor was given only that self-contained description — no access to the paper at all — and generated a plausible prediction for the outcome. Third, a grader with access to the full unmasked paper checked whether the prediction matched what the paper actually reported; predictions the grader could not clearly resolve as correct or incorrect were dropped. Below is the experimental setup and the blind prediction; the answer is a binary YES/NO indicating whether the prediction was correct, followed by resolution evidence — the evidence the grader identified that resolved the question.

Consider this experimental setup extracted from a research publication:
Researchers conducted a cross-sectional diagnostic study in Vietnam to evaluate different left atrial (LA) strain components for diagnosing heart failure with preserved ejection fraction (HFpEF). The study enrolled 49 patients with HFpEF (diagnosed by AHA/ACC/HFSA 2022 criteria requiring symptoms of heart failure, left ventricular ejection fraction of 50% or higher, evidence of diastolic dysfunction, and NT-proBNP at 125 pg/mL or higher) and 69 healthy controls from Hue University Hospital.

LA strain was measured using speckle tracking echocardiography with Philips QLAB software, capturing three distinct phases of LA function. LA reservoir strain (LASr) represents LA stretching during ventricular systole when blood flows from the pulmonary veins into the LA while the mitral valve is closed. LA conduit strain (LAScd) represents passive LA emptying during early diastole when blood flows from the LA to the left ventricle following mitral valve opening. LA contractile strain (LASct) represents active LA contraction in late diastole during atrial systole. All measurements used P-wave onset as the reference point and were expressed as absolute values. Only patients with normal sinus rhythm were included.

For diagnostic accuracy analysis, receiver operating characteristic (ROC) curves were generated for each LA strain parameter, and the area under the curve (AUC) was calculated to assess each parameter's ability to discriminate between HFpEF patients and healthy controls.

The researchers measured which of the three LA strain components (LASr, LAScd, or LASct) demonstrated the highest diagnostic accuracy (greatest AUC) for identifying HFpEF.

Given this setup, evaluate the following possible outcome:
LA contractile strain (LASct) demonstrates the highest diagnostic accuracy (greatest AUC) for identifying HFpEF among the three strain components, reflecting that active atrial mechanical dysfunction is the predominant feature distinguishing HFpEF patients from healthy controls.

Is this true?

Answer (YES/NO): NO